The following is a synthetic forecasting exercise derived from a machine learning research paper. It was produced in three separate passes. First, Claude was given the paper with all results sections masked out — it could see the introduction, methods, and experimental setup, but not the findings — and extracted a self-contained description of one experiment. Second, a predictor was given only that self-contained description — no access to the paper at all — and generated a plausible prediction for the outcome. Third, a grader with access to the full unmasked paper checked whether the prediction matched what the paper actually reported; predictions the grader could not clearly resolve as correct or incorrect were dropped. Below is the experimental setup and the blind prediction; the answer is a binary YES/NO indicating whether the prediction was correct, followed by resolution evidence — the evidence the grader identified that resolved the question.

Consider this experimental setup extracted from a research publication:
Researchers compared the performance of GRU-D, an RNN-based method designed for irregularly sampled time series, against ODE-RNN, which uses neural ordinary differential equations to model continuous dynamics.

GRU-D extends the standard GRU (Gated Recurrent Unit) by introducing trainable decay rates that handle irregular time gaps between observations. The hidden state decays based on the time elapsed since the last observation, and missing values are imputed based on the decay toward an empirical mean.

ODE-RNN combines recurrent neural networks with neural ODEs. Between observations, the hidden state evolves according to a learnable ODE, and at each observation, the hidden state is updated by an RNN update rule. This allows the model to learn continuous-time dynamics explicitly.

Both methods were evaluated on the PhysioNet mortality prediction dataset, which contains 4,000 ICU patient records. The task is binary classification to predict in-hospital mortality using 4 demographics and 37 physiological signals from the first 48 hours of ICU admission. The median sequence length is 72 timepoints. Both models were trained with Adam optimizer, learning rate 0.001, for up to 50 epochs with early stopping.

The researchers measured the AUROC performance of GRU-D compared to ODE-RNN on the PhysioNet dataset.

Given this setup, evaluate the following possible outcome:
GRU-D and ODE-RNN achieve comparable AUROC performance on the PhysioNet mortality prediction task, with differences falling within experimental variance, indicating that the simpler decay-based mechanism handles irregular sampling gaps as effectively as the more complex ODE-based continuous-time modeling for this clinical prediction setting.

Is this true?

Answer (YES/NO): NO